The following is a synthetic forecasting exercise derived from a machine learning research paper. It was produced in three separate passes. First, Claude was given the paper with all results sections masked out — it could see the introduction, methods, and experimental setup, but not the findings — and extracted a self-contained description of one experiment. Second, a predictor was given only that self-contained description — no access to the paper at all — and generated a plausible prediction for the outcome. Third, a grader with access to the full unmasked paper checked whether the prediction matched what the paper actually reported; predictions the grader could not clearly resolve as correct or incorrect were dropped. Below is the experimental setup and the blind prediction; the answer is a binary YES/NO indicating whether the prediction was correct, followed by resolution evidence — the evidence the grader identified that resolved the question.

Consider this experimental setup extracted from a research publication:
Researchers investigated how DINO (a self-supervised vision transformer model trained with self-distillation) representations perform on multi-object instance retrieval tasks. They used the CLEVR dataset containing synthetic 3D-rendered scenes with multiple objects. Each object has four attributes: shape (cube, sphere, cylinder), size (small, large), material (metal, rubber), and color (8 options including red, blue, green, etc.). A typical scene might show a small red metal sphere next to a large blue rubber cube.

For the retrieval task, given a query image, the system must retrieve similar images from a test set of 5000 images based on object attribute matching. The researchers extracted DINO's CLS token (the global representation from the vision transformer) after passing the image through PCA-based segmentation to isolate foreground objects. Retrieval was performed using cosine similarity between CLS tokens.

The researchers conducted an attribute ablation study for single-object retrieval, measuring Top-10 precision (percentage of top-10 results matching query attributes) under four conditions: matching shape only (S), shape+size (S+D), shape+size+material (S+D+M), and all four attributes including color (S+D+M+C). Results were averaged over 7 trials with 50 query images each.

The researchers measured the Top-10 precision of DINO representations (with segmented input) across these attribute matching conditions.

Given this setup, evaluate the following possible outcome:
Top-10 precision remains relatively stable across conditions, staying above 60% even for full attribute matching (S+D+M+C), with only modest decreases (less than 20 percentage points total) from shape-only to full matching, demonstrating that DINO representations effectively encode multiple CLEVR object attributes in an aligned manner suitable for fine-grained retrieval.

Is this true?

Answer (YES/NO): NO